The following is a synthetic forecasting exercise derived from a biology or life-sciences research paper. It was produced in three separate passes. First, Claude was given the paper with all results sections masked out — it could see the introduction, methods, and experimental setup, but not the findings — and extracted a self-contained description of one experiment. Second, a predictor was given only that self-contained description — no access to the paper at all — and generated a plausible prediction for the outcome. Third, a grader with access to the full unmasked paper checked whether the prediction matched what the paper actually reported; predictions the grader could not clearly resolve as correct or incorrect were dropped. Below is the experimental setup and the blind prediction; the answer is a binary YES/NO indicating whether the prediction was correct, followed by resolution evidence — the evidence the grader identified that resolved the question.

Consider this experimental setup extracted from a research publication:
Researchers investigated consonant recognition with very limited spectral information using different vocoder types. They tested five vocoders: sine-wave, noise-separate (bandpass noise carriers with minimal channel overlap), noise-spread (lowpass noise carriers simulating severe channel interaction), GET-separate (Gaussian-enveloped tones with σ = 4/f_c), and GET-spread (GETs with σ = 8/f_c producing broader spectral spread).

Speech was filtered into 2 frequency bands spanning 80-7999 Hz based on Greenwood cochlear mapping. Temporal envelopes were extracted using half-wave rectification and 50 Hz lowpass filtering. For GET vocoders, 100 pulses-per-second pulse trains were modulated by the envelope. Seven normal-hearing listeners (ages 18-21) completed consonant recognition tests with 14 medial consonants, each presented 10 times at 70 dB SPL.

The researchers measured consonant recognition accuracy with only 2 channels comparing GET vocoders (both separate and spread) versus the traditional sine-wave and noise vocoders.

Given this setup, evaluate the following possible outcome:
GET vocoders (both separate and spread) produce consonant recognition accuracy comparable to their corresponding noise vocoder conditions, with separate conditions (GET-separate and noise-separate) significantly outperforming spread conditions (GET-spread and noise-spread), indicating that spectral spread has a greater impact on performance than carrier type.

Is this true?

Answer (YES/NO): NO